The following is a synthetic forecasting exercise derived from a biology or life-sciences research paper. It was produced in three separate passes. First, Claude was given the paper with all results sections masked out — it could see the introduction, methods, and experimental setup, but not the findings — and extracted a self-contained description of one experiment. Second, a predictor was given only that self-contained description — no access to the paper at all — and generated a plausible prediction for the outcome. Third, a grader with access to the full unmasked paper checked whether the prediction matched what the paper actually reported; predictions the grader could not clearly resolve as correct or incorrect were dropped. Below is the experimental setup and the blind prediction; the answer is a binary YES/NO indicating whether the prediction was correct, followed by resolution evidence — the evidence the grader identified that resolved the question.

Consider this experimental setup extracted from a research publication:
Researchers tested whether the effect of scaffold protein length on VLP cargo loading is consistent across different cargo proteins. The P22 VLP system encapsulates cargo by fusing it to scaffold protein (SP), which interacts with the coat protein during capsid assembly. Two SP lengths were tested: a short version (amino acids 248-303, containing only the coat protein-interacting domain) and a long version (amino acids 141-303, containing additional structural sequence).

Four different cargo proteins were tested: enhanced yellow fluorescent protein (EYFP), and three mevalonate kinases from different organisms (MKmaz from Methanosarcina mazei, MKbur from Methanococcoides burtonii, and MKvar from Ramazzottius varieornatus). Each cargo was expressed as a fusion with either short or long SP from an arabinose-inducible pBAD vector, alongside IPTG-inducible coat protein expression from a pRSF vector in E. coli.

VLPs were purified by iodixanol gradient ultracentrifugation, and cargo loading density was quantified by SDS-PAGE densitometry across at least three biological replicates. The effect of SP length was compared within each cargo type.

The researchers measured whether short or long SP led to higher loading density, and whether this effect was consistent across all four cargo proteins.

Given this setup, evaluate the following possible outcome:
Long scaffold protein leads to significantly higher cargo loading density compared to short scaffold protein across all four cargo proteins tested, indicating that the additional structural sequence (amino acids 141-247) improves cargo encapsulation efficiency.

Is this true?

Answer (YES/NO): NO